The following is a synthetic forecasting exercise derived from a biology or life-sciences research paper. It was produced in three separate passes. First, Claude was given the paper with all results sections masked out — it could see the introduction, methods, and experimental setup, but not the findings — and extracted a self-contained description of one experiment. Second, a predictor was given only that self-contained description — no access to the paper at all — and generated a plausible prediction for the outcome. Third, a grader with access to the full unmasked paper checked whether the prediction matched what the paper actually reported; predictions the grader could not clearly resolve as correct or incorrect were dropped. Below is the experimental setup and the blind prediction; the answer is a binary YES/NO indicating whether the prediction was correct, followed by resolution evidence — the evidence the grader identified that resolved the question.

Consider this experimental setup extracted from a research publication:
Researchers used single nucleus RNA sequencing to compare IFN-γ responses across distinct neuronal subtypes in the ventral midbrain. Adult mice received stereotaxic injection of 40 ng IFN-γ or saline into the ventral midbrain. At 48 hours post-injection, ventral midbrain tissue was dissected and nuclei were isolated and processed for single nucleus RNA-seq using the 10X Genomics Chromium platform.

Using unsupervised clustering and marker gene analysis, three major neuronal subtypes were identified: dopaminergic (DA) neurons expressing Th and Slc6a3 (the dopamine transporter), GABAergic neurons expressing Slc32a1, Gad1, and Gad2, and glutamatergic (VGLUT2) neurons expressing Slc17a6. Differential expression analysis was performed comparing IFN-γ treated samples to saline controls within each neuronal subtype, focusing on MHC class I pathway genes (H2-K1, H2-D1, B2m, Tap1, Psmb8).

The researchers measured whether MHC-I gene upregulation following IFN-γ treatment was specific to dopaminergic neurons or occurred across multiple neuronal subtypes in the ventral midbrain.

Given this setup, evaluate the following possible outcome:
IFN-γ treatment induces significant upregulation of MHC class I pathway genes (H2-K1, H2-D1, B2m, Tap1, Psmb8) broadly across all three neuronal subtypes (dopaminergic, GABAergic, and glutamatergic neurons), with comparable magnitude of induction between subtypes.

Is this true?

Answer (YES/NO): NO